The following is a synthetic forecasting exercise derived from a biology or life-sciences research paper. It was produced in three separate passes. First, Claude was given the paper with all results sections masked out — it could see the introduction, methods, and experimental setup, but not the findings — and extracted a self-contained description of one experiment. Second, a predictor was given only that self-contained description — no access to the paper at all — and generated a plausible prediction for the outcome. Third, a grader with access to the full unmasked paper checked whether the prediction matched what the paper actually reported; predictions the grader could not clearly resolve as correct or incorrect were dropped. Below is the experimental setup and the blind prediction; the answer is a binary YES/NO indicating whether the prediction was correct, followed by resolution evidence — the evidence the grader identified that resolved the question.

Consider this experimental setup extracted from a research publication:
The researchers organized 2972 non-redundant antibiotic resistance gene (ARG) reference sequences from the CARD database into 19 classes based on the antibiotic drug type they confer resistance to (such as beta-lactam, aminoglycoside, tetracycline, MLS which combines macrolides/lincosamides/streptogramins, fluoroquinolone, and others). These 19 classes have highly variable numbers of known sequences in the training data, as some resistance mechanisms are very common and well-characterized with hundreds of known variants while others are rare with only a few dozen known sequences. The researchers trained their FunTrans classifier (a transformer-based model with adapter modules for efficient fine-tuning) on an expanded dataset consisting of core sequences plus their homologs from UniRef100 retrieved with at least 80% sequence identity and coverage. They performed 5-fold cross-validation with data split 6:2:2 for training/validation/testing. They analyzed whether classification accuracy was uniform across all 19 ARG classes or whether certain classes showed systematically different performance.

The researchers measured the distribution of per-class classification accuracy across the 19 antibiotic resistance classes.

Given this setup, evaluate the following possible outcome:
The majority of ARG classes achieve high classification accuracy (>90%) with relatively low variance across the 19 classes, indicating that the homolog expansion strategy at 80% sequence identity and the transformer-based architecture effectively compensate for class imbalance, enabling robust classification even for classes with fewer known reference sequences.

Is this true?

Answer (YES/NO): NO